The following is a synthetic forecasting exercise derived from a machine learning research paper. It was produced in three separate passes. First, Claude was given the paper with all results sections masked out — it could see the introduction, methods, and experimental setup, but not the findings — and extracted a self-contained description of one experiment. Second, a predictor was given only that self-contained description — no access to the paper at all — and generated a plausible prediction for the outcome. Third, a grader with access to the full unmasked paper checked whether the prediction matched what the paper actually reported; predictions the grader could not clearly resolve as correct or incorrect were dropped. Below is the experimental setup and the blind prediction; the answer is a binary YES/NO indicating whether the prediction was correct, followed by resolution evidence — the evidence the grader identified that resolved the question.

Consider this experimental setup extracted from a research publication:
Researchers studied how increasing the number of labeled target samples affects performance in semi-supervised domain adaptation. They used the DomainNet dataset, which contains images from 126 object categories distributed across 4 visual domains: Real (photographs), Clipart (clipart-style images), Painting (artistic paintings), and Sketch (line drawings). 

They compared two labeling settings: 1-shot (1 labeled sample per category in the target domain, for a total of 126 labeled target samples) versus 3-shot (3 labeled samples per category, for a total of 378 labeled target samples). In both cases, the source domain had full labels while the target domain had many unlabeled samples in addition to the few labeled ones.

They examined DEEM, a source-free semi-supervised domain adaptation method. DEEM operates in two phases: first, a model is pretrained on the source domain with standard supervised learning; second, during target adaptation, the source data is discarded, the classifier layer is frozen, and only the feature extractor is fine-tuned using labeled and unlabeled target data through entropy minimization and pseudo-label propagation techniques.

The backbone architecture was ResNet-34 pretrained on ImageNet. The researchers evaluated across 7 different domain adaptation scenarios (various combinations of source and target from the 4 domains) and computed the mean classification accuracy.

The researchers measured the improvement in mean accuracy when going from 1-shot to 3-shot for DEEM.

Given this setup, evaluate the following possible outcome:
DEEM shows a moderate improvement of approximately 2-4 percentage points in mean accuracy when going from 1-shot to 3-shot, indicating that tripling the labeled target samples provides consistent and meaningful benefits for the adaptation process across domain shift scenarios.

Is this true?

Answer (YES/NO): NO